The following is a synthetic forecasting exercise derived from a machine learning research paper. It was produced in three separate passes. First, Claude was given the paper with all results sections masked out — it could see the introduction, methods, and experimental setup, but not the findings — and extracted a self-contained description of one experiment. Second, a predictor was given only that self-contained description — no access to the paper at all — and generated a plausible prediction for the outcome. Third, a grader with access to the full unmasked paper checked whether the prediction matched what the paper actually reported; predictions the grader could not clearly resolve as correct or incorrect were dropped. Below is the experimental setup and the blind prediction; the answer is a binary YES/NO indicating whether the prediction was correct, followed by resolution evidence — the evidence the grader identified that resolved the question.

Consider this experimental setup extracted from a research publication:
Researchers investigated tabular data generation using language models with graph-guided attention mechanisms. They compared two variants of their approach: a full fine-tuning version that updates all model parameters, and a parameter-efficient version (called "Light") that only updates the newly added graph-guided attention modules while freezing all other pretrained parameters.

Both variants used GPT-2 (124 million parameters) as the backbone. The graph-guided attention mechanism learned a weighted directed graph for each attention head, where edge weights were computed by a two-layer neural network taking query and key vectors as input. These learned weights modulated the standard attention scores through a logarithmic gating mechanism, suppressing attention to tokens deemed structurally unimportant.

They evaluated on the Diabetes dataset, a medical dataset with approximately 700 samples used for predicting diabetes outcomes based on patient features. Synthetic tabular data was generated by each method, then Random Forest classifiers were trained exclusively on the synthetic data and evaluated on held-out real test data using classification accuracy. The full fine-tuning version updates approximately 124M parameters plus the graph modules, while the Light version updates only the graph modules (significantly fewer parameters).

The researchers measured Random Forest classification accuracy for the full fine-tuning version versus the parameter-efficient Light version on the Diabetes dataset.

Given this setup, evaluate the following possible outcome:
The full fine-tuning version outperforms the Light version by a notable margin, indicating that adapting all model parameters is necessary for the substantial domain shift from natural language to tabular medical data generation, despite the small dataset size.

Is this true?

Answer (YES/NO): YES